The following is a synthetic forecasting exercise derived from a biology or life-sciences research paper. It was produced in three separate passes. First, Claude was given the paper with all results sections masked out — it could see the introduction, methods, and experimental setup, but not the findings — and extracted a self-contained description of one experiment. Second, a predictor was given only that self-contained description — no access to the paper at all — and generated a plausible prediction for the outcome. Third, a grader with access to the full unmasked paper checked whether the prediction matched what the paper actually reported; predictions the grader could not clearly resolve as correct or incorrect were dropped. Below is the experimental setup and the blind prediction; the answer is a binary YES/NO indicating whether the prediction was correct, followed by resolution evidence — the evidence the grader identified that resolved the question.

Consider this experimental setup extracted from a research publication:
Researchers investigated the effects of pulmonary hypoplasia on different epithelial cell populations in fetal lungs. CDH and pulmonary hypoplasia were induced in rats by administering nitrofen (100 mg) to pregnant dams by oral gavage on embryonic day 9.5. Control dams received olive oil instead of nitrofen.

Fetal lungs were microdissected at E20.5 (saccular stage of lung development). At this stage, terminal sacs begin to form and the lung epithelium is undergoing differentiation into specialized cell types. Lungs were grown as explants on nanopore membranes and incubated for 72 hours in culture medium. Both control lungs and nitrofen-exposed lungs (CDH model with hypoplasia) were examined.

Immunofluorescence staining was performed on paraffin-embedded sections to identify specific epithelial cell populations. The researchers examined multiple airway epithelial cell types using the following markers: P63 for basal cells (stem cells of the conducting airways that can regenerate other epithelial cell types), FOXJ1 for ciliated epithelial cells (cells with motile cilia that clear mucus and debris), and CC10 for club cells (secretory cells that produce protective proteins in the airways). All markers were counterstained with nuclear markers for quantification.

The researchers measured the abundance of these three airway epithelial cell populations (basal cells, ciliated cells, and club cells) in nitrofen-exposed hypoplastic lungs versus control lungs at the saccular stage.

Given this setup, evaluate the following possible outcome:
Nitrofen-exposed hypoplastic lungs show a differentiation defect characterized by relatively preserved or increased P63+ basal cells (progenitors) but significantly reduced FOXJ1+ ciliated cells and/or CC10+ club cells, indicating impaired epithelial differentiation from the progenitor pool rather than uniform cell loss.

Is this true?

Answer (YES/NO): YES